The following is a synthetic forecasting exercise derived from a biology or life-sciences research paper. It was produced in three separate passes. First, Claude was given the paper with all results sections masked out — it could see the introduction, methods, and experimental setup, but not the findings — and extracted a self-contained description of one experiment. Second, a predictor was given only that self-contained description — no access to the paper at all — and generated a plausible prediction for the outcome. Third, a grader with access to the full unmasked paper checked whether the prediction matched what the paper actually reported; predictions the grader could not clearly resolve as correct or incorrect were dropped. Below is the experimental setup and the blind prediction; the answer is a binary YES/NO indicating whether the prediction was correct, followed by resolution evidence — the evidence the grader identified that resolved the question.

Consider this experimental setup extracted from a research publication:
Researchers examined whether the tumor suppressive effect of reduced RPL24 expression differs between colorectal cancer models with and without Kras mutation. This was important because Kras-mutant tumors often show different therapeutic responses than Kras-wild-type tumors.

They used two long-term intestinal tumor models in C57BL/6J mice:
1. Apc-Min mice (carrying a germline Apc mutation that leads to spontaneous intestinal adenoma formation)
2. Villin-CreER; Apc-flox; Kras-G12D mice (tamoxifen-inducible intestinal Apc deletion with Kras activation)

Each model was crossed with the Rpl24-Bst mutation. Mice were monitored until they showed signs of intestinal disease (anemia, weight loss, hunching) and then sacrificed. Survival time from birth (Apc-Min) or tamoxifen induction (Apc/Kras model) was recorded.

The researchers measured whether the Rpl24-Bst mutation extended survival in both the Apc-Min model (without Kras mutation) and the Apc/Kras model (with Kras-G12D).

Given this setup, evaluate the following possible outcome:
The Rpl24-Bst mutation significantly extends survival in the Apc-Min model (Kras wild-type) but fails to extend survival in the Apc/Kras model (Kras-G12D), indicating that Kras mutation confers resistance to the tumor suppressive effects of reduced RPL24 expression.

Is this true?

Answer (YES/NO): NO